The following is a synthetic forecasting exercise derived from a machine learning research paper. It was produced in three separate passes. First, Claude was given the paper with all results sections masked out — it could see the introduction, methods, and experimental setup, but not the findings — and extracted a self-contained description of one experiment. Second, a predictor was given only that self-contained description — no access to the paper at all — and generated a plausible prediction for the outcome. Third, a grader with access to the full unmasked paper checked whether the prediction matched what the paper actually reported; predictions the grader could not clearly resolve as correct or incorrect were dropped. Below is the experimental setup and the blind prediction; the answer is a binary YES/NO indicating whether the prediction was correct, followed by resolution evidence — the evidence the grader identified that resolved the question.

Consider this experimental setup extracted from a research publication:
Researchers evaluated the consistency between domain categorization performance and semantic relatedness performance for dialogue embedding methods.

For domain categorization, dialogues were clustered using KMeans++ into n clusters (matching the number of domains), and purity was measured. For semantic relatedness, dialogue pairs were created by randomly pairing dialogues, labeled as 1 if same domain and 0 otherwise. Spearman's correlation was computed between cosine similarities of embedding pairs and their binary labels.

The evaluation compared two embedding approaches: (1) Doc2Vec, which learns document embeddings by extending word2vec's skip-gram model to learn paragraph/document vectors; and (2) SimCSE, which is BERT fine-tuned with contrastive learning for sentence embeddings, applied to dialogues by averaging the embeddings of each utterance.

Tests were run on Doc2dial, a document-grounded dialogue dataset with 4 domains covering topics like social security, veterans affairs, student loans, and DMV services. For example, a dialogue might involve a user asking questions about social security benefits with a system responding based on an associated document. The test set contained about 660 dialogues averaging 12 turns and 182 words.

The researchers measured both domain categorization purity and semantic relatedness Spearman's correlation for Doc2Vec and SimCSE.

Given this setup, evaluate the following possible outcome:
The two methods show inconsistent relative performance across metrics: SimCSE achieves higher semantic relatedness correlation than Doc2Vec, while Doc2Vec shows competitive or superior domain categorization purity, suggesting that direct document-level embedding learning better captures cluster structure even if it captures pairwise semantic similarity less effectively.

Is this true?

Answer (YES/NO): YES